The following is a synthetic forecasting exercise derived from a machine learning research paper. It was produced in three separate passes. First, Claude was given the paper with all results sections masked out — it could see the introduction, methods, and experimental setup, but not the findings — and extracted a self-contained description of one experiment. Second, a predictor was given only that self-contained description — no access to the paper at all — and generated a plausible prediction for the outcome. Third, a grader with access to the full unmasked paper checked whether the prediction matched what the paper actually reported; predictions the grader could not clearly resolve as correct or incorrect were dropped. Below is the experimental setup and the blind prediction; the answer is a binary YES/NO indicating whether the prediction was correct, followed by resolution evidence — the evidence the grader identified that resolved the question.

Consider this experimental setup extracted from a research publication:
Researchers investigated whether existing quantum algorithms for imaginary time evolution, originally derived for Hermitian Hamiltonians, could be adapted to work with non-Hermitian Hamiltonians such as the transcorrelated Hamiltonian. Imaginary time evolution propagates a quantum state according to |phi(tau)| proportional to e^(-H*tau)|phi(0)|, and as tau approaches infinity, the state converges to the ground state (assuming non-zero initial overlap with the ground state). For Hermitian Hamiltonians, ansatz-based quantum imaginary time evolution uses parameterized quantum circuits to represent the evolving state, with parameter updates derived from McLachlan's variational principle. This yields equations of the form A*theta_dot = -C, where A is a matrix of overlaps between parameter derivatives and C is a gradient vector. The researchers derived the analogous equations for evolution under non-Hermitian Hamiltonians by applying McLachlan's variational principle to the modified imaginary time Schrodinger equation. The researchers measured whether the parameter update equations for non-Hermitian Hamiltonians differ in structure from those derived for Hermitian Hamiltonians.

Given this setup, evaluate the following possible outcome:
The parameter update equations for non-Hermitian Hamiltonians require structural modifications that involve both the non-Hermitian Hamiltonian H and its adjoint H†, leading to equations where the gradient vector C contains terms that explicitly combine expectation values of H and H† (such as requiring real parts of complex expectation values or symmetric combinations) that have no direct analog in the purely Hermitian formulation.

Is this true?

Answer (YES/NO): NO